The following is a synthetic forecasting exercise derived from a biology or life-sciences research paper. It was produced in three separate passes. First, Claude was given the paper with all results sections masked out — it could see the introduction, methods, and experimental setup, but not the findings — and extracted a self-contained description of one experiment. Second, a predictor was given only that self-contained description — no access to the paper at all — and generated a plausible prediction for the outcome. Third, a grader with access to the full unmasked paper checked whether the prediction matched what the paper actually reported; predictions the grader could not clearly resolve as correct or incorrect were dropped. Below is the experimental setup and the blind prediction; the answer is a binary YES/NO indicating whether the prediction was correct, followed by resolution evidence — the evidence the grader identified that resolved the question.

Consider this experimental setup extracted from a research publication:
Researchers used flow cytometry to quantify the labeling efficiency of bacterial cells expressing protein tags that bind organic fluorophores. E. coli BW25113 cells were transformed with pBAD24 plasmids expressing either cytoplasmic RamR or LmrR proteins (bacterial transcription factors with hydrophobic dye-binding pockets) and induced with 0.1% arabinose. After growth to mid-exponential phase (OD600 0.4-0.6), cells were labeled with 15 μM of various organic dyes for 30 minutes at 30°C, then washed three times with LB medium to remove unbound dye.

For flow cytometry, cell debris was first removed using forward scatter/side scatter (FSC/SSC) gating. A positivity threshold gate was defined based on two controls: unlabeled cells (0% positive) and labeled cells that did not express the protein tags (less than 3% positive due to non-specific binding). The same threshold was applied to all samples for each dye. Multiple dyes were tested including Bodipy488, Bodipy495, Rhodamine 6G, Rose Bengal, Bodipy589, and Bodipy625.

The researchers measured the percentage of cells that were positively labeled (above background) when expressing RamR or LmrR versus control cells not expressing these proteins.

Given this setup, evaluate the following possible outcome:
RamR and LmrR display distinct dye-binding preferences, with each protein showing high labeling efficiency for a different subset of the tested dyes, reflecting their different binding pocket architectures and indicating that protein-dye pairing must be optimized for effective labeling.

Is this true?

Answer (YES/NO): NO